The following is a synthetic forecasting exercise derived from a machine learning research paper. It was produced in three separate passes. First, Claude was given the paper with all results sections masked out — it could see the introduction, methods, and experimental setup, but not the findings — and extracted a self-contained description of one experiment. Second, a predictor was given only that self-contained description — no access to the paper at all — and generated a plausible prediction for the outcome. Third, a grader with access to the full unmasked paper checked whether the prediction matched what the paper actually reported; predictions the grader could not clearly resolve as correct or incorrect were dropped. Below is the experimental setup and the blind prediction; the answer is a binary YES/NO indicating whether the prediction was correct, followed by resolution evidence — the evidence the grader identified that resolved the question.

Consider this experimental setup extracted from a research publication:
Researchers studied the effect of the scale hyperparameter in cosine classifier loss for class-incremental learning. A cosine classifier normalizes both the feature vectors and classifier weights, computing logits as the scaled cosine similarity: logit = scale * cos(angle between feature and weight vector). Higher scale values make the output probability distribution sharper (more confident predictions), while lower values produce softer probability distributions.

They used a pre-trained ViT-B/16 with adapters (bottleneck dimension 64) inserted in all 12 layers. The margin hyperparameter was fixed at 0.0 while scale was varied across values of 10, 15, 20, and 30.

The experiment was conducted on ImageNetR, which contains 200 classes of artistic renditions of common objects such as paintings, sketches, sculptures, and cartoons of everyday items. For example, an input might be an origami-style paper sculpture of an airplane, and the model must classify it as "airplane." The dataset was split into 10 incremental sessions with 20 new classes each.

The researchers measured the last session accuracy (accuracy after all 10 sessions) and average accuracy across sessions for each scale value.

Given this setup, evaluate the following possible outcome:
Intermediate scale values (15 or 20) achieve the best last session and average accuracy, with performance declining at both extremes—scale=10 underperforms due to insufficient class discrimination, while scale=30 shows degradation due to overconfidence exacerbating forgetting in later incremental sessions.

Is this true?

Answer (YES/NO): YES